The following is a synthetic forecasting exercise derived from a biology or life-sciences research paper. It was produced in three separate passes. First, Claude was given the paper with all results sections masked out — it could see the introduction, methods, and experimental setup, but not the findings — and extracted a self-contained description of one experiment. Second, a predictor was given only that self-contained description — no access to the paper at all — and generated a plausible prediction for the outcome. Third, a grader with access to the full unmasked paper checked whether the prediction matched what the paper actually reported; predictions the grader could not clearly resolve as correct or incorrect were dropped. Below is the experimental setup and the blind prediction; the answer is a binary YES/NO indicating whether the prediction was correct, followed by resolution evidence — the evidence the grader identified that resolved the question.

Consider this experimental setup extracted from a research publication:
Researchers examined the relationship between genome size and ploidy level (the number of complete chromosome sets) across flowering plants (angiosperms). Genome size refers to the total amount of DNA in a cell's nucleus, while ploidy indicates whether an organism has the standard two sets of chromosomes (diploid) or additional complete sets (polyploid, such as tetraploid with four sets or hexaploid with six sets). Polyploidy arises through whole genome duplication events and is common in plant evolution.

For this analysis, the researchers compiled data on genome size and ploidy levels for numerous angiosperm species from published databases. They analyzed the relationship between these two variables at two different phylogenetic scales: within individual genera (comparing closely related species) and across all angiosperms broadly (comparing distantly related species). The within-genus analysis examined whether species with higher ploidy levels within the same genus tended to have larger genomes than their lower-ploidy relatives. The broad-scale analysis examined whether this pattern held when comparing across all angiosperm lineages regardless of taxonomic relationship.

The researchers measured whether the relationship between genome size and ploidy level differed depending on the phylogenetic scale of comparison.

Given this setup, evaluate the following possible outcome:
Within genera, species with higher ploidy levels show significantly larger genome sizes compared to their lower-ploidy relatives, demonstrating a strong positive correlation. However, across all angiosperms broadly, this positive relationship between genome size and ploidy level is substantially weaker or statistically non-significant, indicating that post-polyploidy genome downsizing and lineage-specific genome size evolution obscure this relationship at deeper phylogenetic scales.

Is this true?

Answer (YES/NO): YES